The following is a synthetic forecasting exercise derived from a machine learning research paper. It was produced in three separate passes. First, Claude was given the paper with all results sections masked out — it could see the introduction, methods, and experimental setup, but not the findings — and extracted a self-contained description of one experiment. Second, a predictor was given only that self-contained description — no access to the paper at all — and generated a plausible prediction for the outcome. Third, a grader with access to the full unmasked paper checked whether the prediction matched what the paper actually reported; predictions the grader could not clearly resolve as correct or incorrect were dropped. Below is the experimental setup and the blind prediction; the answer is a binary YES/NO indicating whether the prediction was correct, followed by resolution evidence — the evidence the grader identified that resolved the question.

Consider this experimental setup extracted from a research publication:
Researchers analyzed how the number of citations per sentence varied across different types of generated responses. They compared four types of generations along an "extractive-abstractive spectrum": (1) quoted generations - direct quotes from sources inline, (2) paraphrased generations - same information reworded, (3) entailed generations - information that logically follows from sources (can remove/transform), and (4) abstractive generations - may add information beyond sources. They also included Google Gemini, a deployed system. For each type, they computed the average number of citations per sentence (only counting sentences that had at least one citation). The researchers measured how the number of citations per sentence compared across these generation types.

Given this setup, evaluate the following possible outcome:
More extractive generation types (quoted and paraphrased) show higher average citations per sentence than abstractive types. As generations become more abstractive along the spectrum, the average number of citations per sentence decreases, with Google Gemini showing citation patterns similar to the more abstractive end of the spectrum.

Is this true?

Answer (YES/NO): NO